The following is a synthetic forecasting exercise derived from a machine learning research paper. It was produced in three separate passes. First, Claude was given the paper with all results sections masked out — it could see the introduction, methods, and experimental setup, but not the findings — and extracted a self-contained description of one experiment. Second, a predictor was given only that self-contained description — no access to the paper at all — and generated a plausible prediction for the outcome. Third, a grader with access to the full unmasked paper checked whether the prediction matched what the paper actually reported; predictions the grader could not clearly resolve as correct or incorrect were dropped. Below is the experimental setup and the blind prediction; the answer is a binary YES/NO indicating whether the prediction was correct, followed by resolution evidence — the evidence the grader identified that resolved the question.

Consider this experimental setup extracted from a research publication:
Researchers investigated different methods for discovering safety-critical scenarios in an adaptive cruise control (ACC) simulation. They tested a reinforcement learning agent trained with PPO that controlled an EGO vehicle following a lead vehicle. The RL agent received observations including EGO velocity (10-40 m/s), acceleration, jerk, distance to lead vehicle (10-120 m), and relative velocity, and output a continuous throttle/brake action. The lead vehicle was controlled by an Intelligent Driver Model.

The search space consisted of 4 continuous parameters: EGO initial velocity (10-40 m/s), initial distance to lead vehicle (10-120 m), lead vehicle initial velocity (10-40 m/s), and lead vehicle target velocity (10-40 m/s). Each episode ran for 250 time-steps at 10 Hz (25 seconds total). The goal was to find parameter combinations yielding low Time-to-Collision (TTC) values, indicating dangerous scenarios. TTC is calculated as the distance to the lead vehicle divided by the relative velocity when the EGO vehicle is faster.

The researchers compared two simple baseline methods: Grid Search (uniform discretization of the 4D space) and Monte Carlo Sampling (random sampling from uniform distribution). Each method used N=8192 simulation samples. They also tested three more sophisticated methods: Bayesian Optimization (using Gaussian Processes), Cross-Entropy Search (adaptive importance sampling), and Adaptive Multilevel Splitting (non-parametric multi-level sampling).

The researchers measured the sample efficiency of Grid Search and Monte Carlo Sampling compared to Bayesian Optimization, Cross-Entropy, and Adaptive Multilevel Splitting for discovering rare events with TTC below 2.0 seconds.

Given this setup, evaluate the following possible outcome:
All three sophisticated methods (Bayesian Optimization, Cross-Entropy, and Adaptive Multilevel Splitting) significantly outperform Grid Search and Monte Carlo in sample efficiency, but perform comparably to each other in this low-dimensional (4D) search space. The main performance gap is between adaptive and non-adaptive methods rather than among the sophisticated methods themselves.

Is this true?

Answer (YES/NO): NO